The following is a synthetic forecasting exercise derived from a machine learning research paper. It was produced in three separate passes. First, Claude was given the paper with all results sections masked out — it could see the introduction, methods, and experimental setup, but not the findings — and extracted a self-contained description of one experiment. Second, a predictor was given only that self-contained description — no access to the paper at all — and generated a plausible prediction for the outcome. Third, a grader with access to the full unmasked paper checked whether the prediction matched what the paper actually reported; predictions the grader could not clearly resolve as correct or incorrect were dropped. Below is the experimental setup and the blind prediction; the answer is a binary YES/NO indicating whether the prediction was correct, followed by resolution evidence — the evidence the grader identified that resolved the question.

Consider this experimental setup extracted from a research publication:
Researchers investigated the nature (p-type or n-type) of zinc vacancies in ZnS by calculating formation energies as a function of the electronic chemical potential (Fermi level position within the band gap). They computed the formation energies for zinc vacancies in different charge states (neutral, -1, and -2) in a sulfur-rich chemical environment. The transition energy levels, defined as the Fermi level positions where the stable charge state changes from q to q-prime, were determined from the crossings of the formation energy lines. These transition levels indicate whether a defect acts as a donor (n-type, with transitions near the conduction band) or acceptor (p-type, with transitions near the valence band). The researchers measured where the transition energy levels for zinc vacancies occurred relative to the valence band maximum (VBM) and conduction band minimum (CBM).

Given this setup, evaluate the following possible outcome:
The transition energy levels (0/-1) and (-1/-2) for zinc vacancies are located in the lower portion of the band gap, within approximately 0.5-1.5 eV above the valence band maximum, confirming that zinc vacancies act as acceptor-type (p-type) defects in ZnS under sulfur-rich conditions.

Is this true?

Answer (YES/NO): NO